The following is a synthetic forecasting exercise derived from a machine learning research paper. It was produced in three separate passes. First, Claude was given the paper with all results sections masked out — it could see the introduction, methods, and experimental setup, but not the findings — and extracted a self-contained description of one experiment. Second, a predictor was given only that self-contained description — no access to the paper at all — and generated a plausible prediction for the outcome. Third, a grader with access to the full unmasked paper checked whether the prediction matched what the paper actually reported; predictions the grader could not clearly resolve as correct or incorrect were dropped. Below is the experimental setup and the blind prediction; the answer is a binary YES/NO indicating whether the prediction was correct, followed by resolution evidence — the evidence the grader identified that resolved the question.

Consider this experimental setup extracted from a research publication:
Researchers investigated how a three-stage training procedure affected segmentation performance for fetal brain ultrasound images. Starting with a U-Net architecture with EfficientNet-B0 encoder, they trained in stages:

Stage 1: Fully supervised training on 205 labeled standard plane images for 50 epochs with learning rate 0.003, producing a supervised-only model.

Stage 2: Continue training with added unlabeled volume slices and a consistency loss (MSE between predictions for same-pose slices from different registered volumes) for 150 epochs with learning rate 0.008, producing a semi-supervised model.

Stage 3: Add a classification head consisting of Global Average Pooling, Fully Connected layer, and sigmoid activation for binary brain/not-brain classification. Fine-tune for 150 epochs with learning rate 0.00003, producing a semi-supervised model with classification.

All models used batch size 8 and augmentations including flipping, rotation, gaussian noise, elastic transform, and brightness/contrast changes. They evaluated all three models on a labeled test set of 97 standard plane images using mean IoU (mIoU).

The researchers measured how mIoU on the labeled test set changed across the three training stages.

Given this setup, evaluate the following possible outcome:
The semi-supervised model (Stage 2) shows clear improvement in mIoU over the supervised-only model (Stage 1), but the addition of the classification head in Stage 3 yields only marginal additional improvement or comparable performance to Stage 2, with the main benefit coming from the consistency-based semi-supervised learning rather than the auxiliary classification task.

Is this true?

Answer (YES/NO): NO